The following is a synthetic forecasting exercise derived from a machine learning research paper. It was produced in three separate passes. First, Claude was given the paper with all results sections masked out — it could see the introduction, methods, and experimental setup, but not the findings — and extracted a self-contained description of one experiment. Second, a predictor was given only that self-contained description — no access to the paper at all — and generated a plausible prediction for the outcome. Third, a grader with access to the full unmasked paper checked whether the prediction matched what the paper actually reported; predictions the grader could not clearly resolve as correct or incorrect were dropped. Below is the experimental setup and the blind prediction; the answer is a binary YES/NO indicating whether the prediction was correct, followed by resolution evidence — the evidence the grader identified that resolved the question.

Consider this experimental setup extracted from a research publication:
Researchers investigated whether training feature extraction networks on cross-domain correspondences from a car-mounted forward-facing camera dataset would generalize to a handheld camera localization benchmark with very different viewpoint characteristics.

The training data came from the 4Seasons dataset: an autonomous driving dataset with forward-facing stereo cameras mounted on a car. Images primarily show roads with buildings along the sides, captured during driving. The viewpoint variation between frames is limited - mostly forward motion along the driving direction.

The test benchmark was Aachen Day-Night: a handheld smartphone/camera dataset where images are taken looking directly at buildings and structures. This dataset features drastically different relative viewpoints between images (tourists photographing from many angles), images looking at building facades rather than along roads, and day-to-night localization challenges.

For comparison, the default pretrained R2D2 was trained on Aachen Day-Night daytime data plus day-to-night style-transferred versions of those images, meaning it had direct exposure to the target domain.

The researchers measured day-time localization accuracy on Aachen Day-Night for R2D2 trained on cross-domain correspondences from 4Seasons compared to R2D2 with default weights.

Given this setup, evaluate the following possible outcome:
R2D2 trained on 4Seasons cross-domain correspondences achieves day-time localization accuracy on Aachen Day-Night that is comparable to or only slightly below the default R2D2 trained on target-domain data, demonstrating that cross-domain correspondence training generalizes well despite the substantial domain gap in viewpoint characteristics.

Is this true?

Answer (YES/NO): YES